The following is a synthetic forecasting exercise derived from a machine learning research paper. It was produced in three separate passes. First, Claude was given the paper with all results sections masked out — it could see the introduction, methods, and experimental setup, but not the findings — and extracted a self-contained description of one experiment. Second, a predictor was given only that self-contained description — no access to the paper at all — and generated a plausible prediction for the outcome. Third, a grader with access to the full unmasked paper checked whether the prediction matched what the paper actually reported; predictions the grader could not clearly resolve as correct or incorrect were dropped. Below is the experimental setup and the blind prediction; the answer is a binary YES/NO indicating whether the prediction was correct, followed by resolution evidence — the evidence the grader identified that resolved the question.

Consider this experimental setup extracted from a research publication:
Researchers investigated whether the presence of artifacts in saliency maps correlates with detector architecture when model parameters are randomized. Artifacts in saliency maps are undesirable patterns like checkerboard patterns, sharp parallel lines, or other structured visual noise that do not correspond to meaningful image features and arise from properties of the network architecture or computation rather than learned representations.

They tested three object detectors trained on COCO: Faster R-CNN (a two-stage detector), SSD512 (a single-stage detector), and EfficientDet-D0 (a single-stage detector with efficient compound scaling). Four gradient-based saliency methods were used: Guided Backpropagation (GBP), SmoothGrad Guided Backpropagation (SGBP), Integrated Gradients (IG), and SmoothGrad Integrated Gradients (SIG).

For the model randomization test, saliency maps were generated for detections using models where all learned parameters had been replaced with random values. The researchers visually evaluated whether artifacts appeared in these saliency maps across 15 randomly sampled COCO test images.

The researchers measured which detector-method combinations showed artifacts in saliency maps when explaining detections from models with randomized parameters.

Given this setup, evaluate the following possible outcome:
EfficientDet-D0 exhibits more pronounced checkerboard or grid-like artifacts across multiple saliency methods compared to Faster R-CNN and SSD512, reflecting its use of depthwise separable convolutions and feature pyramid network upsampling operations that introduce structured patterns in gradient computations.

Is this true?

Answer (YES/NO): NO